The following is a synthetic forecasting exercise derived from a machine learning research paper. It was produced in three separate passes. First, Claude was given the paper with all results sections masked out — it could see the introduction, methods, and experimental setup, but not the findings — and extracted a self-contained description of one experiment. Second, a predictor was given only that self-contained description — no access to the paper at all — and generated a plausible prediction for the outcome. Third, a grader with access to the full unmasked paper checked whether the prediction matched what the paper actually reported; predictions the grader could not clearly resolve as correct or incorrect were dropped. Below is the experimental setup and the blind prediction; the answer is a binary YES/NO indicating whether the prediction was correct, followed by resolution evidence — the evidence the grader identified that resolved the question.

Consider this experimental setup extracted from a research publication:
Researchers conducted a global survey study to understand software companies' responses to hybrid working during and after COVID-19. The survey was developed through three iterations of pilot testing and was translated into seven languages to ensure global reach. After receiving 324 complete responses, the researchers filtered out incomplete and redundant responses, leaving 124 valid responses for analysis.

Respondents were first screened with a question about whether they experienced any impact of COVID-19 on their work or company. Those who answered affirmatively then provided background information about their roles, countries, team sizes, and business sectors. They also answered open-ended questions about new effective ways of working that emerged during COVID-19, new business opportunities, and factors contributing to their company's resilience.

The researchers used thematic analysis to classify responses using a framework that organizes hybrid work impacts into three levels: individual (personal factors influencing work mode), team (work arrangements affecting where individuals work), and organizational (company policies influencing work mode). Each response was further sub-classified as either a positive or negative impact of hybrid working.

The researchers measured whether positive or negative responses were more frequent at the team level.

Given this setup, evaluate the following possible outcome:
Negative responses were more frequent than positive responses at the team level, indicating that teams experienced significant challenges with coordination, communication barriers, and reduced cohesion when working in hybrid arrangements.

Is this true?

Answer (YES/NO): NO